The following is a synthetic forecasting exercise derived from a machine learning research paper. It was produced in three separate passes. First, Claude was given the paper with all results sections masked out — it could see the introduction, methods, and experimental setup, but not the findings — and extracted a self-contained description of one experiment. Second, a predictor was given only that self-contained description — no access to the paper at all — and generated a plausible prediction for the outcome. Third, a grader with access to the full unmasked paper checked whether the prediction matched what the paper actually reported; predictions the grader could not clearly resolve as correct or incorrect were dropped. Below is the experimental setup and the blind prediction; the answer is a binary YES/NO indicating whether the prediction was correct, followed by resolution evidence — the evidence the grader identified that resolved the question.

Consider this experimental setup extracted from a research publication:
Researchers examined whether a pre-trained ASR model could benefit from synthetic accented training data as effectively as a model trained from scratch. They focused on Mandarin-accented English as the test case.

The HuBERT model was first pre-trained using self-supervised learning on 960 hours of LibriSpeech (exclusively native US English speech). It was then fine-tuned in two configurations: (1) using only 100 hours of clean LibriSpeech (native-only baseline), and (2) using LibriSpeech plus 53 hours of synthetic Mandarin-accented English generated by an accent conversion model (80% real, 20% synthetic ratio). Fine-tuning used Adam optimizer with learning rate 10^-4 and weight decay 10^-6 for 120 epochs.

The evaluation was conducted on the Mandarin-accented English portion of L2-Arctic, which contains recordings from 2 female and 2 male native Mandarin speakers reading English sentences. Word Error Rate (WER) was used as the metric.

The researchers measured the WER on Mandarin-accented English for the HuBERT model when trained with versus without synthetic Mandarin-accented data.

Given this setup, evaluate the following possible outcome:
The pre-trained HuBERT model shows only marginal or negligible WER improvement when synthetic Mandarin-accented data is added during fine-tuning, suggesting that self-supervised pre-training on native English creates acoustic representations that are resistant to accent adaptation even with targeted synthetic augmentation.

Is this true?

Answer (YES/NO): NO